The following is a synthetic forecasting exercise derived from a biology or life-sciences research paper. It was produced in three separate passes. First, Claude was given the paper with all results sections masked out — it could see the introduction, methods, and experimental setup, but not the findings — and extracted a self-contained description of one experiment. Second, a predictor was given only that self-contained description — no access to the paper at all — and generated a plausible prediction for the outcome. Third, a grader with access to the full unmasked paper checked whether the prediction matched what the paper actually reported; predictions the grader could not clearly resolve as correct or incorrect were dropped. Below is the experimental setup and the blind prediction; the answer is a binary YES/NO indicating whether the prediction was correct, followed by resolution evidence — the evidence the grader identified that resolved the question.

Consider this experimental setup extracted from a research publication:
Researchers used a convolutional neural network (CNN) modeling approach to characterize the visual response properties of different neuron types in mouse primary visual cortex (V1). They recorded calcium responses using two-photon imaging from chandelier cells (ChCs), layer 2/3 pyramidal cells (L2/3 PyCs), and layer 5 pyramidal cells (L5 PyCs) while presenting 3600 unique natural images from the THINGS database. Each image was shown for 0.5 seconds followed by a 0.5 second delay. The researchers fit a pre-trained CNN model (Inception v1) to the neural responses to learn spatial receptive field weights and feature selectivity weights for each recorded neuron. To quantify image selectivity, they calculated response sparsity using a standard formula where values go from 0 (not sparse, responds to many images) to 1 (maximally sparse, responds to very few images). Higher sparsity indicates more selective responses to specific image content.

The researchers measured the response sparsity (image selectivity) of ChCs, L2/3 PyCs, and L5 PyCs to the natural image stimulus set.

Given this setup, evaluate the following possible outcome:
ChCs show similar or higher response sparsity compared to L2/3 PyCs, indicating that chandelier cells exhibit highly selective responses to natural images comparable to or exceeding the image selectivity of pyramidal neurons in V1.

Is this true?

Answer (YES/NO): NO